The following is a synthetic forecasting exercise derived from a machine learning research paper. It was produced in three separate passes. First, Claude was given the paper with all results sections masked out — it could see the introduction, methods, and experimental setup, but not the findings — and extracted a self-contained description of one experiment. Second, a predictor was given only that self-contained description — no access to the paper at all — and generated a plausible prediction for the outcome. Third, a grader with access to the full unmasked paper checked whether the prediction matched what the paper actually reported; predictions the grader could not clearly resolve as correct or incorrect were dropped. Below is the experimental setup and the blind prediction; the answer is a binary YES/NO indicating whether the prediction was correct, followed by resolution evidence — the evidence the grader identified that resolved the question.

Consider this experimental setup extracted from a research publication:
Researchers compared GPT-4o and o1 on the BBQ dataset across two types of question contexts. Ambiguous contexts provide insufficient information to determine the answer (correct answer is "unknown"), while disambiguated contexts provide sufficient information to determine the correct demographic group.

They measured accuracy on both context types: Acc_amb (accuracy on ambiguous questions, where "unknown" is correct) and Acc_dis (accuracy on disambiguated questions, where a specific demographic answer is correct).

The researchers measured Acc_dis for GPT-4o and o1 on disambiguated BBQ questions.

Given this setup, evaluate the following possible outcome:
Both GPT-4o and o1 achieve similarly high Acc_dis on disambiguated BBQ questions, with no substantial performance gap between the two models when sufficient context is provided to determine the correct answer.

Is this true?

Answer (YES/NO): NO